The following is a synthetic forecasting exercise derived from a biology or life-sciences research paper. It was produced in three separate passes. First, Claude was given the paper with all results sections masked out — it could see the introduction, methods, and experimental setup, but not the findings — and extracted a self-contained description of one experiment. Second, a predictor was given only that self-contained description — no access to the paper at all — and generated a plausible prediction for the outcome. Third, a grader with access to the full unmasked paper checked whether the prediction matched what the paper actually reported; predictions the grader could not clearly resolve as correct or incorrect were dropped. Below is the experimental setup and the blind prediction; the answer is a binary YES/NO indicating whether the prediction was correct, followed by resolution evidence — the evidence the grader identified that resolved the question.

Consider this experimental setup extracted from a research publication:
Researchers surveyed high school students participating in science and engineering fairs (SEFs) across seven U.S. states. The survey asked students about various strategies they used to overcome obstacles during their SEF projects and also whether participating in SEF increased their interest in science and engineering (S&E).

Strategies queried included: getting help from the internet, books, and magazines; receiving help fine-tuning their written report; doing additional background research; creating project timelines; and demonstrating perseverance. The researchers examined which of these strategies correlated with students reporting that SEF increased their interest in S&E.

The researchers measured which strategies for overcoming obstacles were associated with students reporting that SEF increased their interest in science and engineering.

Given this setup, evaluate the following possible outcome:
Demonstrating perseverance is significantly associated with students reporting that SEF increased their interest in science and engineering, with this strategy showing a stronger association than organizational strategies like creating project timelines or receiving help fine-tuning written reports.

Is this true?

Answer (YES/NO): NO